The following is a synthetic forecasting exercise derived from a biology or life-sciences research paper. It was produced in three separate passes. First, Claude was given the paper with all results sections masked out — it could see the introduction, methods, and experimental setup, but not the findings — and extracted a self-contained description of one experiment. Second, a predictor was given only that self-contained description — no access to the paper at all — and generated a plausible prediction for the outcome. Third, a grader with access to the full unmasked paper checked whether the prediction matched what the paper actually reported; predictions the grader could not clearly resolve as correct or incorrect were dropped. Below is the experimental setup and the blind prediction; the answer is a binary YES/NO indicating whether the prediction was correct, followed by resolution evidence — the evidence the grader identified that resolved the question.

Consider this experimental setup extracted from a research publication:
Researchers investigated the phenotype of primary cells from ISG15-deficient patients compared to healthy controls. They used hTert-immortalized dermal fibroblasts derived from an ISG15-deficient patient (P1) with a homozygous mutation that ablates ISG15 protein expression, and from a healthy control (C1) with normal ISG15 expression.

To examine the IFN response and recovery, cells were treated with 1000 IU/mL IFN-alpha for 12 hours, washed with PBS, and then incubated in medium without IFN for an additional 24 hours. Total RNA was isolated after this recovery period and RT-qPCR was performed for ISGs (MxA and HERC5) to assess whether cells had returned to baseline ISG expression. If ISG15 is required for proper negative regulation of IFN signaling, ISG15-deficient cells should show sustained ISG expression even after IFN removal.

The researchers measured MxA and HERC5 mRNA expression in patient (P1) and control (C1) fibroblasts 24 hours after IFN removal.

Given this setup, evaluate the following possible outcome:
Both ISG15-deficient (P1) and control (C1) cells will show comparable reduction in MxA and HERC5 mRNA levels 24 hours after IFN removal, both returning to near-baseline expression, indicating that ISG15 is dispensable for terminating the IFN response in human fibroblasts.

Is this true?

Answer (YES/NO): NO